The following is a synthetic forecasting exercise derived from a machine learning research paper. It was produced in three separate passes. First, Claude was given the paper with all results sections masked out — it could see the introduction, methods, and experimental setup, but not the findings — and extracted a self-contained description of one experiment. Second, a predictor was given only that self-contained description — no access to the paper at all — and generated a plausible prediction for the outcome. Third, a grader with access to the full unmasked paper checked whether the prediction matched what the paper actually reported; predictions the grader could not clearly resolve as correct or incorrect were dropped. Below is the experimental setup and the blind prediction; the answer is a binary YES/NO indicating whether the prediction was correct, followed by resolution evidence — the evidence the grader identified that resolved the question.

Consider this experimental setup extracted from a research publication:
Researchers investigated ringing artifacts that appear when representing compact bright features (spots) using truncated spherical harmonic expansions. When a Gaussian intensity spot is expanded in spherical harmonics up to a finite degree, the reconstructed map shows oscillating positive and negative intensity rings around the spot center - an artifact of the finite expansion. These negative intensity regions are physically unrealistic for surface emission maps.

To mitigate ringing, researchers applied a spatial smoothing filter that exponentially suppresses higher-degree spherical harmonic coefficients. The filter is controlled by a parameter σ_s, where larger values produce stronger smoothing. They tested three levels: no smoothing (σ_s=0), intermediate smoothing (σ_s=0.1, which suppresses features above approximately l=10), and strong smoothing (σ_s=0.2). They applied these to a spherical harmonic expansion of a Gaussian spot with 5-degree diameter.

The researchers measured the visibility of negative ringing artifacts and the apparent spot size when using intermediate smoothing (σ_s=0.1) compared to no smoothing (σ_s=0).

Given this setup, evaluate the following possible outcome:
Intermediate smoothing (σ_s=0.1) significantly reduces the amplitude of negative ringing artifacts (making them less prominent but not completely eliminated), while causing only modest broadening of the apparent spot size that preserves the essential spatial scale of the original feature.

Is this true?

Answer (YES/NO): YES